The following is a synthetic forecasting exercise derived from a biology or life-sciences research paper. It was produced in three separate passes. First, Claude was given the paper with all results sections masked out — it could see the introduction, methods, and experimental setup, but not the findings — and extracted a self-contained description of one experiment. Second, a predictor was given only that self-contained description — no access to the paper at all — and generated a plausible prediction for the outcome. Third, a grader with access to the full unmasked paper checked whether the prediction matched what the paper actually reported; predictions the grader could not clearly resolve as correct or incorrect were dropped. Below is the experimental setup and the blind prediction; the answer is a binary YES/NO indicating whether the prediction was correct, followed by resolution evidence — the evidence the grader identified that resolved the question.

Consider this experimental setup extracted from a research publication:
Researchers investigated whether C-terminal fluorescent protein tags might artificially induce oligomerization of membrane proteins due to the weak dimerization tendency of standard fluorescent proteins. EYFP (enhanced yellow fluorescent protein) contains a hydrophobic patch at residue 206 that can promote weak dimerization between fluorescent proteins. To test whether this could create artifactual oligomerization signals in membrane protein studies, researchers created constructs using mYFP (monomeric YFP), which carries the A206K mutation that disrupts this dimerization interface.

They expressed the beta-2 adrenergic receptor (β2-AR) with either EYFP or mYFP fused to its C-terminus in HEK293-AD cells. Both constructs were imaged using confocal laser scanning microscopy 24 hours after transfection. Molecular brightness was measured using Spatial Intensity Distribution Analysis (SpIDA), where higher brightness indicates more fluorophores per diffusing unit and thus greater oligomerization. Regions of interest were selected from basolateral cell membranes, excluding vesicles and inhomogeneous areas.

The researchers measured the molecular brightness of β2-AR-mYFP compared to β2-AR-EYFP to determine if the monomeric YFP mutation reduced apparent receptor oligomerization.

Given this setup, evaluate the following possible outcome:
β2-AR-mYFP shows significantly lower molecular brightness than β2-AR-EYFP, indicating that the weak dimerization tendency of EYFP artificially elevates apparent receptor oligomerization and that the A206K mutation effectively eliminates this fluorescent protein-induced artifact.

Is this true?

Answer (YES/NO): NO